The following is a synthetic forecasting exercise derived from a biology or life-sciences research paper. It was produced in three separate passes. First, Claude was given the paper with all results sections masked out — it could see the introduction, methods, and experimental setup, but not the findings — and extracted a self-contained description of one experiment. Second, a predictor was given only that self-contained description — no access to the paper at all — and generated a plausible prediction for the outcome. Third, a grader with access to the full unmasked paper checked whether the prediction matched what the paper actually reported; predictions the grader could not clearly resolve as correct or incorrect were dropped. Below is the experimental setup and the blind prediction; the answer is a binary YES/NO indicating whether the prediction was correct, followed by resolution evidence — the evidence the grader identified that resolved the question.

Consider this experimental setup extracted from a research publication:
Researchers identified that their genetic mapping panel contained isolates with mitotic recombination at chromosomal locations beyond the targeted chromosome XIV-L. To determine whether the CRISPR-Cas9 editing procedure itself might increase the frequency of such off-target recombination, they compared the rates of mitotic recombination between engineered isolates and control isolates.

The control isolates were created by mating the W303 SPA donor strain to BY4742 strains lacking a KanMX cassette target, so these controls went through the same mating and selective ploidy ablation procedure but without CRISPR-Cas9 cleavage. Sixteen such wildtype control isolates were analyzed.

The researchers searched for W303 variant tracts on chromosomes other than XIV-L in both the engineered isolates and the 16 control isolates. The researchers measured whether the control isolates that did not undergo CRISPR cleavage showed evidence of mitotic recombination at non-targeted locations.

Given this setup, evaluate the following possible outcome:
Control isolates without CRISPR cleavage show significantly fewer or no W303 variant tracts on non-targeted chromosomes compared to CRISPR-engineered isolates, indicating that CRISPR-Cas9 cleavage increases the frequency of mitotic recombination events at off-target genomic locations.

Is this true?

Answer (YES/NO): YES